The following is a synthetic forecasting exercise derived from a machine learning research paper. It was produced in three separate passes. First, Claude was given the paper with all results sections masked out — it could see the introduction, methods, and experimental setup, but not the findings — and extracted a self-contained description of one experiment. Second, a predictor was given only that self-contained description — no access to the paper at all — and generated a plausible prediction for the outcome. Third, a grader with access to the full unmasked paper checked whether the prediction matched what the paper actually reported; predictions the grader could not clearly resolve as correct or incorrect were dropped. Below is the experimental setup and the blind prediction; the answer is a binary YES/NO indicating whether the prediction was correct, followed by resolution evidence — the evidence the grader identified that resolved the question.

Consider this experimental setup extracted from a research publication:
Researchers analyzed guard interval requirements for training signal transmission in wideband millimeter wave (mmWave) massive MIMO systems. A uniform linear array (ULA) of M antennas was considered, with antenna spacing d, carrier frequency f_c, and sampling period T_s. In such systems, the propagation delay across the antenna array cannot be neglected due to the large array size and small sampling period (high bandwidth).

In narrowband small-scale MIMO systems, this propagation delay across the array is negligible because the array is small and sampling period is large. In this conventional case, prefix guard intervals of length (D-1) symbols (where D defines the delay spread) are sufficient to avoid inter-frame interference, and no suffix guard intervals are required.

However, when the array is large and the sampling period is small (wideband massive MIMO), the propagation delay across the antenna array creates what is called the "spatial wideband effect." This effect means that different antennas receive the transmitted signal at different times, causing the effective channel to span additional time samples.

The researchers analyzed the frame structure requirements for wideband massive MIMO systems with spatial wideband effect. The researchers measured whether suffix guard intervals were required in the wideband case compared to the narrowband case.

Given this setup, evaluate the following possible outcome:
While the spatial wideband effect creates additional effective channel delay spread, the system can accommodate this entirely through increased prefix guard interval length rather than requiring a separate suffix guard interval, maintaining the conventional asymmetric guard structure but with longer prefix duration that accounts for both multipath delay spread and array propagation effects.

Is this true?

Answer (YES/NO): NO